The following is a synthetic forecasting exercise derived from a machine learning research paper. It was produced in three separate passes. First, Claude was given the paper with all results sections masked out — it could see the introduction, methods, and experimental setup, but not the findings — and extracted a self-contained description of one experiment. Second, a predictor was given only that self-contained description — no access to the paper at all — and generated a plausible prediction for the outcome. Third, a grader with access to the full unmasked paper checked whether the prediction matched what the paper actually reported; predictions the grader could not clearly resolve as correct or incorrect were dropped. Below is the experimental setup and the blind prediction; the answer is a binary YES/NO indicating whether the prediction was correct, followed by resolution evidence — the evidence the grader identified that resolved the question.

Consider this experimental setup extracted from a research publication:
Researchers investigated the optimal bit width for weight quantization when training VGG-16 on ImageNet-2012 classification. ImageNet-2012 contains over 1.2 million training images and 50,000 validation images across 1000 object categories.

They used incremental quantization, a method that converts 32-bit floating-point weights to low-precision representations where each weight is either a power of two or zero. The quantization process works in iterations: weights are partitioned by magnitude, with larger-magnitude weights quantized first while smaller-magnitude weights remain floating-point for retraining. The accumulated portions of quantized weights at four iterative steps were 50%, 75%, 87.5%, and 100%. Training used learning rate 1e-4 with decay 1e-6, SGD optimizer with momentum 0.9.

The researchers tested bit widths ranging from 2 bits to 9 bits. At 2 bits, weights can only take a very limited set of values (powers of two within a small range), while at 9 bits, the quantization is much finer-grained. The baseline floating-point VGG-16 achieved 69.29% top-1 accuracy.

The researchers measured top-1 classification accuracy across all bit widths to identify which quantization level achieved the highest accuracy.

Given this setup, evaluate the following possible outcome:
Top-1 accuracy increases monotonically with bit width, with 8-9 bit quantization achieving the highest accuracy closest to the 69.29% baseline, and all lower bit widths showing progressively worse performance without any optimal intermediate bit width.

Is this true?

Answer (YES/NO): NO